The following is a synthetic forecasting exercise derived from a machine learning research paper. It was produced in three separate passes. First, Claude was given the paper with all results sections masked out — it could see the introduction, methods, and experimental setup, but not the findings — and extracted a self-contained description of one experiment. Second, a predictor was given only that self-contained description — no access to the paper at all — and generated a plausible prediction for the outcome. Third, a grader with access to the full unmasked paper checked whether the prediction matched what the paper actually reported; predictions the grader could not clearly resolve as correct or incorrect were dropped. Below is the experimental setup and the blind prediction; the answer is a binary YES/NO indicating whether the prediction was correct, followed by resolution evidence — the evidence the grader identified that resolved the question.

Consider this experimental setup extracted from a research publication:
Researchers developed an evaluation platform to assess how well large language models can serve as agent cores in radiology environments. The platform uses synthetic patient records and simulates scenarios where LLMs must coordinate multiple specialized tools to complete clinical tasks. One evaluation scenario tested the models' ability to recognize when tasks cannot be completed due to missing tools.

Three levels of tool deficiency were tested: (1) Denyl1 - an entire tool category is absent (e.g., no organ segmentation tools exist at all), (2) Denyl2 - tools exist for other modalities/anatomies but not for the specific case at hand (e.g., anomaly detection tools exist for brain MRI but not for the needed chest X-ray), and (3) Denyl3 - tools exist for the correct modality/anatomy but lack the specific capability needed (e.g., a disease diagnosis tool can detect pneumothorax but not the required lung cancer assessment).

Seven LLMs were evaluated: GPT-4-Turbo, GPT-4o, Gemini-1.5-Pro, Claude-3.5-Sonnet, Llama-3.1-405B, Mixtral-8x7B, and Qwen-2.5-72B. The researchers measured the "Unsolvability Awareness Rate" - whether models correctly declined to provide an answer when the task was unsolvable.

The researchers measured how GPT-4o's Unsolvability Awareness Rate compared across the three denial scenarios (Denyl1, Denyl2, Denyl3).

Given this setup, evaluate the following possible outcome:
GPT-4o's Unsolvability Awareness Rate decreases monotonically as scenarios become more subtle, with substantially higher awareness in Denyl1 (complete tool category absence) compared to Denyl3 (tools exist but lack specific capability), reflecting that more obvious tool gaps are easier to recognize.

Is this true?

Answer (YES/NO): YES